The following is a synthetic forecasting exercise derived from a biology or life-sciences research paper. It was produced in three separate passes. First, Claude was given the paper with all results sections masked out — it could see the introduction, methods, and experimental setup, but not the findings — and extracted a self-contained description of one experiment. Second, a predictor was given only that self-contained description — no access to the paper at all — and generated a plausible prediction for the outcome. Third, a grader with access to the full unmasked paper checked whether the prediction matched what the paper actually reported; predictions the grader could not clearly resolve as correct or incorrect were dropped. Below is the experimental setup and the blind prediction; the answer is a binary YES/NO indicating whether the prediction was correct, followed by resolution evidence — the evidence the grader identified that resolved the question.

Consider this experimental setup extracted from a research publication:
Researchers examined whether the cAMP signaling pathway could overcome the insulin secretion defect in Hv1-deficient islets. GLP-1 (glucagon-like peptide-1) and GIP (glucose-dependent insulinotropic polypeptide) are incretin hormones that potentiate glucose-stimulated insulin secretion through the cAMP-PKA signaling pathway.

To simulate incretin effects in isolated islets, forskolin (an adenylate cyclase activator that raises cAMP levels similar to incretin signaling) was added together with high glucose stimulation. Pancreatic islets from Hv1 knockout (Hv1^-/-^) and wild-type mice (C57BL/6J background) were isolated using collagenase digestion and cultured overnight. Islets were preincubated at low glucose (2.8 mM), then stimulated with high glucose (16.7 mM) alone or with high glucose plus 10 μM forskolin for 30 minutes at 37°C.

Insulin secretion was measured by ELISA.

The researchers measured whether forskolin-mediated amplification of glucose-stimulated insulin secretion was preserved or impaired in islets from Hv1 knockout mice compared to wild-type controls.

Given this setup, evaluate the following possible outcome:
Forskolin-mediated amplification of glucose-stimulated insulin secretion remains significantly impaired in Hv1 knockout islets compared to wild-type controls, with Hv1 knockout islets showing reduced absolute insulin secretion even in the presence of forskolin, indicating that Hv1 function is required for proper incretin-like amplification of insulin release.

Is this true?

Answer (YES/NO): YES